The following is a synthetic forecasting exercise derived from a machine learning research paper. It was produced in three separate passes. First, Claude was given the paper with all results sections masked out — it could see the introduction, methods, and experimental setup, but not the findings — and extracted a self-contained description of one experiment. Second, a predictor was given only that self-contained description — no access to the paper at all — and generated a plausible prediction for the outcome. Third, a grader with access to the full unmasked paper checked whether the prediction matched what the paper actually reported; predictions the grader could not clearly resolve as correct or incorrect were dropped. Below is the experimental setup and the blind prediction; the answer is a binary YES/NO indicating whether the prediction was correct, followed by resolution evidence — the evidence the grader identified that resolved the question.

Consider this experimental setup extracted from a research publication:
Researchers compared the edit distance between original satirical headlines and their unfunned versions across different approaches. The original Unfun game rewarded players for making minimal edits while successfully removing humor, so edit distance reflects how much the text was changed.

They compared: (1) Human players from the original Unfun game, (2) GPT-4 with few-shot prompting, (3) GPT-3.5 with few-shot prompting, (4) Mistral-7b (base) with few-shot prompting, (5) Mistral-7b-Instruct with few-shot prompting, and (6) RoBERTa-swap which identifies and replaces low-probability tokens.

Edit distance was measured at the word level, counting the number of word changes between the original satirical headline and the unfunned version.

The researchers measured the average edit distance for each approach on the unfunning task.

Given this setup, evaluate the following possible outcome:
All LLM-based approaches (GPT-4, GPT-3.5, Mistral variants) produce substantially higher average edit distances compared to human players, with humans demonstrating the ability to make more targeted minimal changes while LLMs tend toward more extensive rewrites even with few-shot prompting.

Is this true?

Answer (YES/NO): NO